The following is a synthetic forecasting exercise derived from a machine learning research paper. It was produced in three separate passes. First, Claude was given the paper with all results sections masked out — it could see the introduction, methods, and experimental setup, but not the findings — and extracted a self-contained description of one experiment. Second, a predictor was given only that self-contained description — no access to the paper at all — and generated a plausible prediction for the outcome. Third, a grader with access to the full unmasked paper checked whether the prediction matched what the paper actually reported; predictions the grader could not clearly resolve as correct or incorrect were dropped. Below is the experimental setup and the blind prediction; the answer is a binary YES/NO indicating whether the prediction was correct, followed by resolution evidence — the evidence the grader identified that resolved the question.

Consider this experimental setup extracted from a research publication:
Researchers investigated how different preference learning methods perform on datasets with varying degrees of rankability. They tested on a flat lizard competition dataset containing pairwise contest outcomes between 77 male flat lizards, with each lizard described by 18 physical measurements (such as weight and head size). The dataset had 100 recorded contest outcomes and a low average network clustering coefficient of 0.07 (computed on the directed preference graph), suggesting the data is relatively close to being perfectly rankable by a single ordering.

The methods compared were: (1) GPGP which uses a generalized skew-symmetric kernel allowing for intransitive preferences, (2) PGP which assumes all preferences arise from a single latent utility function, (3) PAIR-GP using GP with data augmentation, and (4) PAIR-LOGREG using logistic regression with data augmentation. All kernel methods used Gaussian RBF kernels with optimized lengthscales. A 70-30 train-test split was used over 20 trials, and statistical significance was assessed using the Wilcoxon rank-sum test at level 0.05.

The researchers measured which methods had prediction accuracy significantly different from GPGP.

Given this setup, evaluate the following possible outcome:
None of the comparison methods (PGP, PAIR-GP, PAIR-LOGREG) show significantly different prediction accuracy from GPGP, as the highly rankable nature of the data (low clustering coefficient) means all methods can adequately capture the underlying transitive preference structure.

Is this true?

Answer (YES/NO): NO